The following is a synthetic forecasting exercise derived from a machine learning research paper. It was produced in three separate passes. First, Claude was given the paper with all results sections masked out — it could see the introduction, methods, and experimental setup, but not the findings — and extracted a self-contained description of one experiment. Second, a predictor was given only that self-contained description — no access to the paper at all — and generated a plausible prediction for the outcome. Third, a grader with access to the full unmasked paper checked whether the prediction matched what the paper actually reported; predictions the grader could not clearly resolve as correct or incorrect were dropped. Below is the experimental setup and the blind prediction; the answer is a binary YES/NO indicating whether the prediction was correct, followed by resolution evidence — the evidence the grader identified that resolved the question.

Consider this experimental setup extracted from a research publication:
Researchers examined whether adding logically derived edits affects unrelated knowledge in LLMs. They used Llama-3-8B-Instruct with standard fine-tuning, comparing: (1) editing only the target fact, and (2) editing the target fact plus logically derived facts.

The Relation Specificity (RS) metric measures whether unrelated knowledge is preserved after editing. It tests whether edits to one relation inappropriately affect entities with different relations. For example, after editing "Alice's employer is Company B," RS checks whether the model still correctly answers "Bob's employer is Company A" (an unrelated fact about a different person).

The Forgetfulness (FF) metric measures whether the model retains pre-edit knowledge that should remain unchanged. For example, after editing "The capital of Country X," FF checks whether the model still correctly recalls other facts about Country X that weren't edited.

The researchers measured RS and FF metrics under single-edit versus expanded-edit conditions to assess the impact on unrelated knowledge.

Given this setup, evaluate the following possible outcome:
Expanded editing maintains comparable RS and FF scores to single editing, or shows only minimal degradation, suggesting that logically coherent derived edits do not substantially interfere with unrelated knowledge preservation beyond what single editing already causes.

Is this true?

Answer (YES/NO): YES